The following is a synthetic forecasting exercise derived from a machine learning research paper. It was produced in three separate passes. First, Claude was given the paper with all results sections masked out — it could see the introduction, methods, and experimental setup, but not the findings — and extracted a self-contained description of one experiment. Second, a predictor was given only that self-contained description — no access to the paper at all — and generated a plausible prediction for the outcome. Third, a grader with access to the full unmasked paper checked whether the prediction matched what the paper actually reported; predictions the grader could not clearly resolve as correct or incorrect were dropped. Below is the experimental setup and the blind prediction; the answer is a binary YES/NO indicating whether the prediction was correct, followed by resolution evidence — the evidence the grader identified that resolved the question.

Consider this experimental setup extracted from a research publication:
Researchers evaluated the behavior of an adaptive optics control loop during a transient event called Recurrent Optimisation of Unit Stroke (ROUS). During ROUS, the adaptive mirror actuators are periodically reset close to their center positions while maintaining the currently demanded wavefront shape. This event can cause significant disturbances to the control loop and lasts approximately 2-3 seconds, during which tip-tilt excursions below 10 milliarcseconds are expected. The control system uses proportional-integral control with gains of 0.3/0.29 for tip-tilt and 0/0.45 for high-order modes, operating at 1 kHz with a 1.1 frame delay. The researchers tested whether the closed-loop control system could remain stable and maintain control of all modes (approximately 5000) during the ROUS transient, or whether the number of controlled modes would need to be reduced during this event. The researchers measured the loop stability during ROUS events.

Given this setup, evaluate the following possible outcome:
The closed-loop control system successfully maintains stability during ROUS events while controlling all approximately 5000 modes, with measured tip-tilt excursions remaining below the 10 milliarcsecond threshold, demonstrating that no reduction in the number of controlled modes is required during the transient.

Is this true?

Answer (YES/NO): NO